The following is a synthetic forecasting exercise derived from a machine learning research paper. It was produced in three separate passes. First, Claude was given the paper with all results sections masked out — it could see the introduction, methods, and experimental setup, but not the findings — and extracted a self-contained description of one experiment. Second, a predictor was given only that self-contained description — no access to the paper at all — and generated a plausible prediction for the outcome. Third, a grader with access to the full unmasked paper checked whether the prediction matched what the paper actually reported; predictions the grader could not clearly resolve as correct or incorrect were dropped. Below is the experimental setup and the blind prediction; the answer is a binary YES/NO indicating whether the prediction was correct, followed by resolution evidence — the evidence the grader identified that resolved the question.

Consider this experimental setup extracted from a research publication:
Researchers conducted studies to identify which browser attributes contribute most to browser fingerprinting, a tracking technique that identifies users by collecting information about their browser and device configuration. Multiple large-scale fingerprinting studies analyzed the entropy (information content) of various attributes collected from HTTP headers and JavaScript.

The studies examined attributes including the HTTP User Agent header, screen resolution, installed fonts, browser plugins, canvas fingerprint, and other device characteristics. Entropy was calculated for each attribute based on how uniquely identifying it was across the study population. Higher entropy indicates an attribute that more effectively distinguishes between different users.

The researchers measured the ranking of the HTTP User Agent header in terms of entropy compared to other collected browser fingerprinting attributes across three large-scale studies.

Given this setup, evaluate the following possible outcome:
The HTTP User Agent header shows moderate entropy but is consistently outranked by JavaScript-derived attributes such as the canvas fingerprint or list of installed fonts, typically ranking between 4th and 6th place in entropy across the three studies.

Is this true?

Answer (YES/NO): NO